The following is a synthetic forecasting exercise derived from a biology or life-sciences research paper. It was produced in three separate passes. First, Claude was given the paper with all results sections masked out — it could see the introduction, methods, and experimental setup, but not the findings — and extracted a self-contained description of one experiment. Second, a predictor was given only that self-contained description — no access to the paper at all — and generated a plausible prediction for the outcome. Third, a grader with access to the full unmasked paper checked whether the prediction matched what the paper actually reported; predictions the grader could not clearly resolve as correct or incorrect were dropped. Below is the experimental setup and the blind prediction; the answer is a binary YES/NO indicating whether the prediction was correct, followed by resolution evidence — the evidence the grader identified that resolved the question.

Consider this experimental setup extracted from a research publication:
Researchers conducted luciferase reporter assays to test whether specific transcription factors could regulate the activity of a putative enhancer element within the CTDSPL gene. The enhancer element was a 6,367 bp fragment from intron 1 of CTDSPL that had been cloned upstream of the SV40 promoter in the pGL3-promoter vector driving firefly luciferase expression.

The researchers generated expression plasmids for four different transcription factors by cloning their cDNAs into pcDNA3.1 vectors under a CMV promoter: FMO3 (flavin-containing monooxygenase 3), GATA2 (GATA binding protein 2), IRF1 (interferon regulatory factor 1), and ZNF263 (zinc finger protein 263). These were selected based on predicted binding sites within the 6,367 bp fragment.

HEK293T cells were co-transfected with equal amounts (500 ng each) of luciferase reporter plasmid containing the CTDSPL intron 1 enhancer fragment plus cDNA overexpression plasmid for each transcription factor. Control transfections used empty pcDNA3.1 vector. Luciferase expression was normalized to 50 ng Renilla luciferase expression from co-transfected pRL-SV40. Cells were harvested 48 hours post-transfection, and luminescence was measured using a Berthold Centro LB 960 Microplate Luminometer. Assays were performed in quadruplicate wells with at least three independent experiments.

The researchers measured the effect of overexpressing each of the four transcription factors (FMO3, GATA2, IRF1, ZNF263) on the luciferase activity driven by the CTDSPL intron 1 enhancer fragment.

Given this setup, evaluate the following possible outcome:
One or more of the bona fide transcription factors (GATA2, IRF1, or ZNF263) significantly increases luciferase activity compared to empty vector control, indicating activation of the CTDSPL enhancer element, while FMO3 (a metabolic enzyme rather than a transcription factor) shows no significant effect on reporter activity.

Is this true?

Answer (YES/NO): YES